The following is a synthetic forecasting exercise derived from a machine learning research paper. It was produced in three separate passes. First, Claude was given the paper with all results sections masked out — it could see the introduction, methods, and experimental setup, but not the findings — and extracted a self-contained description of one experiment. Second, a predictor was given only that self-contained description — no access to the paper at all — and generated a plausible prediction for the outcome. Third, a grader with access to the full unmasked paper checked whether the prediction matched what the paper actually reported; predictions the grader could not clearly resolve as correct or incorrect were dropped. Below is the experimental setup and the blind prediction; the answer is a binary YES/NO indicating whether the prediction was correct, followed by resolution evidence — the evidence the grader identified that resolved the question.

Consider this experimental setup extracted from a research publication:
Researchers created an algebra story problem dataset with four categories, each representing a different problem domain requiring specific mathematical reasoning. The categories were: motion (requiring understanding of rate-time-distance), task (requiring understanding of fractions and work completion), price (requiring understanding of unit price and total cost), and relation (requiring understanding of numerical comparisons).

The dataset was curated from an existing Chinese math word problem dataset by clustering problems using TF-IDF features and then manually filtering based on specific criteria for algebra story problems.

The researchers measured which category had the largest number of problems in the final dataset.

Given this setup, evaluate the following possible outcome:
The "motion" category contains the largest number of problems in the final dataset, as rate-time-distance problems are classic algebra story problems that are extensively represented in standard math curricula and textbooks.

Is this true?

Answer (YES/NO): NO